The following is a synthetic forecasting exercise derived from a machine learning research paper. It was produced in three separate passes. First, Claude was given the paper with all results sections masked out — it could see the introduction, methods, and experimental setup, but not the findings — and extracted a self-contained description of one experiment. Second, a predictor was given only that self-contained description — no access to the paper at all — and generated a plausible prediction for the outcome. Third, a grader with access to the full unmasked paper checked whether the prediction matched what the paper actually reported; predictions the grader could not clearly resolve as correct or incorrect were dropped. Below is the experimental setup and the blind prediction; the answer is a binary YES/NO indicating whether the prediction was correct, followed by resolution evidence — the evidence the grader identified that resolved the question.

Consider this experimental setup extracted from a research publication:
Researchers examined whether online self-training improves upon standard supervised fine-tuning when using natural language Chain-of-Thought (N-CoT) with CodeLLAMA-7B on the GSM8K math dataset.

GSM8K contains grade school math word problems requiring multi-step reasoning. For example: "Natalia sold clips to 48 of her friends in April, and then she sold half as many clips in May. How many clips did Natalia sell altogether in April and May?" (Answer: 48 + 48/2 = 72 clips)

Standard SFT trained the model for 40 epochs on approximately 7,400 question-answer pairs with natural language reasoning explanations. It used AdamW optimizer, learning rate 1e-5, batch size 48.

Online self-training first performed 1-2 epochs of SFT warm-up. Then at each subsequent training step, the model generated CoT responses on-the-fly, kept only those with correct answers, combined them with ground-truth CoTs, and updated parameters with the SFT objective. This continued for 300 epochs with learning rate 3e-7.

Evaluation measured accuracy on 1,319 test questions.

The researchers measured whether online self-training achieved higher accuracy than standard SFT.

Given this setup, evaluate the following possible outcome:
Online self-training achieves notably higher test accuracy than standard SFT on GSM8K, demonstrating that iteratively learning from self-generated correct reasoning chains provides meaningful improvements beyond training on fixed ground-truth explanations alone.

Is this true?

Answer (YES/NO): NO